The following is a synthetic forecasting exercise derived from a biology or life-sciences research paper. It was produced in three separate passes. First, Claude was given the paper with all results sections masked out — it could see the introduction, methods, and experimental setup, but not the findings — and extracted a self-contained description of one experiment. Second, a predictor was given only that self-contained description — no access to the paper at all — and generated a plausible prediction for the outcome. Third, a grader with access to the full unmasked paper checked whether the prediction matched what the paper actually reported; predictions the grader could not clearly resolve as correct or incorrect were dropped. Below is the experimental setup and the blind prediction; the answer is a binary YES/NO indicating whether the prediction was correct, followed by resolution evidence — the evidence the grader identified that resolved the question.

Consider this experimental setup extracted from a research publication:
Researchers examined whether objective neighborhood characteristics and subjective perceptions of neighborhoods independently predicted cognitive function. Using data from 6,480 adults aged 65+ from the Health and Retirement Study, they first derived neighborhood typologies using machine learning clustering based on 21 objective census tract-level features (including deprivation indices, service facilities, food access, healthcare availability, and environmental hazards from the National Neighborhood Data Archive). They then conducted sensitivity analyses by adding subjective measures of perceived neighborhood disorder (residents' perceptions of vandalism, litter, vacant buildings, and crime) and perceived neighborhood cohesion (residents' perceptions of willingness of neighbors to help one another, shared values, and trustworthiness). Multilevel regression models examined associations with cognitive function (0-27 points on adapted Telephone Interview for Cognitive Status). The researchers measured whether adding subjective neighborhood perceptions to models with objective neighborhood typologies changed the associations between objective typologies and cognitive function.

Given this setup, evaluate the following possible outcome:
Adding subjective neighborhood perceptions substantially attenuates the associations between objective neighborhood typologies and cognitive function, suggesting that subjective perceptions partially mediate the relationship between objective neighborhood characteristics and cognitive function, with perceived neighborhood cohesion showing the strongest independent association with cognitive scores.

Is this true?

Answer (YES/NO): NO